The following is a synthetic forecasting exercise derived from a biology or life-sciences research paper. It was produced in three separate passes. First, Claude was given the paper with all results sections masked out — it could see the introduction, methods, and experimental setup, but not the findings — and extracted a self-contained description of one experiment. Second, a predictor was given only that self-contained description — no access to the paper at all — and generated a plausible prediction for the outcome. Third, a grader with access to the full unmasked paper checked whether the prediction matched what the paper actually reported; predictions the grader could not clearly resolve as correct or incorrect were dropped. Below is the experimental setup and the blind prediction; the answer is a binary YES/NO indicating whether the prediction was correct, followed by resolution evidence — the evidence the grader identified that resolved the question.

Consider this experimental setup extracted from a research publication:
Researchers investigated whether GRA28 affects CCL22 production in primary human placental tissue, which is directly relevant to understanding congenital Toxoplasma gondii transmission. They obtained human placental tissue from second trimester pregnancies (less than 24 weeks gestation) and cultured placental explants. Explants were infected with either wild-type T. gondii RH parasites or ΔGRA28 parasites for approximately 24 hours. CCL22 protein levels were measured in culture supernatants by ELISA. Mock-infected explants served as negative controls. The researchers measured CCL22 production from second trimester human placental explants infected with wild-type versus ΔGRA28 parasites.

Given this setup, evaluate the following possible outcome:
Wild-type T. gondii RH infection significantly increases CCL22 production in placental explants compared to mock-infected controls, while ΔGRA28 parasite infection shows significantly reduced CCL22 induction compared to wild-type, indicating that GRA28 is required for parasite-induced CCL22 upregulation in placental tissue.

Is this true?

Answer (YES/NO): YES